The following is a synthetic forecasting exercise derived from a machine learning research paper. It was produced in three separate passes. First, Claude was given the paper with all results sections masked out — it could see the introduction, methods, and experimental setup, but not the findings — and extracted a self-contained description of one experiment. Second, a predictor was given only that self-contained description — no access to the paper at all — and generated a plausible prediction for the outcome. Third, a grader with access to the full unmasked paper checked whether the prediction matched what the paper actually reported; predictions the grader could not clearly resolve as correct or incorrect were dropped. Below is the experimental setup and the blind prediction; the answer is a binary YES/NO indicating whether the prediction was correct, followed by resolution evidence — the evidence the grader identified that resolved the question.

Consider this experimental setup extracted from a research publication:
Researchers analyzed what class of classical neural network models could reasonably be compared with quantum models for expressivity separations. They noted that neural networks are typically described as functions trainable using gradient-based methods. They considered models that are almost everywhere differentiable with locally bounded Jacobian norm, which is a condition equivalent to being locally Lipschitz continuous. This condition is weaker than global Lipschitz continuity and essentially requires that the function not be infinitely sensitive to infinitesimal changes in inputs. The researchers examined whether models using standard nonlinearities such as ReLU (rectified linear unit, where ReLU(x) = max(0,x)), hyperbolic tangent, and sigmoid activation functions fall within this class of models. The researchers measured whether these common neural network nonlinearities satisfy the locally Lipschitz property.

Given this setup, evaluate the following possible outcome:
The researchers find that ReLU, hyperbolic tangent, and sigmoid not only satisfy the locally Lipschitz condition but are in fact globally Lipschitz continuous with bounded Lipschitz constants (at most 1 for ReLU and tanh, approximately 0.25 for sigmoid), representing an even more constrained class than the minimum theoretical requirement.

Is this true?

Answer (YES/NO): NO